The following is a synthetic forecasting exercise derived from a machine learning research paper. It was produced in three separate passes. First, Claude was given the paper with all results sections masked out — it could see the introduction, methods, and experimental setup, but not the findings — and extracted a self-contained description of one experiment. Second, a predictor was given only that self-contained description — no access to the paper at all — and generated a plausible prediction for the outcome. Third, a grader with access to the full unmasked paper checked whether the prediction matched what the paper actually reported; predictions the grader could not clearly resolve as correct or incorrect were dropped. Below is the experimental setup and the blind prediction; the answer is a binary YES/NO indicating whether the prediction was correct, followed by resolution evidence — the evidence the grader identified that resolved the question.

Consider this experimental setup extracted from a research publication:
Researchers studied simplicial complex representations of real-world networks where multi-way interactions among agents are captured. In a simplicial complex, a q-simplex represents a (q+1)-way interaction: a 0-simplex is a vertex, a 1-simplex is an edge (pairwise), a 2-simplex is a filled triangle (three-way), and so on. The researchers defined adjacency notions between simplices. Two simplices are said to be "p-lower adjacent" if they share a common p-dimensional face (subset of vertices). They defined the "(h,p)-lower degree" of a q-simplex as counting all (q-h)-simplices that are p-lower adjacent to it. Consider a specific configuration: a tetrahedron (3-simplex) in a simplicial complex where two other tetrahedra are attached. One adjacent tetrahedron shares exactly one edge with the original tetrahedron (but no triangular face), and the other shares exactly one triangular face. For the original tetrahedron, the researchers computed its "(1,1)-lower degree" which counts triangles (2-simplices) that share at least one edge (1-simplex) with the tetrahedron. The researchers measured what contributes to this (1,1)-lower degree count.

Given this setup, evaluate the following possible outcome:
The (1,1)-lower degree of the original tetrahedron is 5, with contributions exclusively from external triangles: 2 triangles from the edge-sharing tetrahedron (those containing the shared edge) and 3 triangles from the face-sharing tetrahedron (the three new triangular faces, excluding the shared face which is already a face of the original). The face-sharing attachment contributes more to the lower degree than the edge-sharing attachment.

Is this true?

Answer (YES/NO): NO